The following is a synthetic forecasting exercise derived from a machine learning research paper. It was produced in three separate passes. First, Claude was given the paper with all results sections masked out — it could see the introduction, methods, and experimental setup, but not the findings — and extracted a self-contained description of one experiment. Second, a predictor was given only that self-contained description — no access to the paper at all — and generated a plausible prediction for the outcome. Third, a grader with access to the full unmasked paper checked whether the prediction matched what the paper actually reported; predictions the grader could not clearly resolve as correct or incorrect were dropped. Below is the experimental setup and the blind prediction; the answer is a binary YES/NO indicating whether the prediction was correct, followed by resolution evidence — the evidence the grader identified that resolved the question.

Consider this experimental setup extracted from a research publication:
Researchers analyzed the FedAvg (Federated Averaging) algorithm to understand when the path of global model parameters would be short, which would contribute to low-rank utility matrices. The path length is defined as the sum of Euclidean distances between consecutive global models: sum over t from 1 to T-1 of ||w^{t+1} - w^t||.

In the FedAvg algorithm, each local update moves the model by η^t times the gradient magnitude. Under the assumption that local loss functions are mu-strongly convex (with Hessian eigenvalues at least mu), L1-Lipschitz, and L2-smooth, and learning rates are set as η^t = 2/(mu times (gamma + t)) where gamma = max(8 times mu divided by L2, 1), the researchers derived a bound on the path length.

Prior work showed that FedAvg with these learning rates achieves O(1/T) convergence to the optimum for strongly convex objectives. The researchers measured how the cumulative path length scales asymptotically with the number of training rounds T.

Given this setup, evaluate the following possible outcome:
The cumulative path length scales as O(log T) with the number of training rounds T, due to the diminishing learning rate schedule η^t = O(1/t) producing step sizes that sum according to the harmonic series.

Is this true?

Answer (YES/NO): YES